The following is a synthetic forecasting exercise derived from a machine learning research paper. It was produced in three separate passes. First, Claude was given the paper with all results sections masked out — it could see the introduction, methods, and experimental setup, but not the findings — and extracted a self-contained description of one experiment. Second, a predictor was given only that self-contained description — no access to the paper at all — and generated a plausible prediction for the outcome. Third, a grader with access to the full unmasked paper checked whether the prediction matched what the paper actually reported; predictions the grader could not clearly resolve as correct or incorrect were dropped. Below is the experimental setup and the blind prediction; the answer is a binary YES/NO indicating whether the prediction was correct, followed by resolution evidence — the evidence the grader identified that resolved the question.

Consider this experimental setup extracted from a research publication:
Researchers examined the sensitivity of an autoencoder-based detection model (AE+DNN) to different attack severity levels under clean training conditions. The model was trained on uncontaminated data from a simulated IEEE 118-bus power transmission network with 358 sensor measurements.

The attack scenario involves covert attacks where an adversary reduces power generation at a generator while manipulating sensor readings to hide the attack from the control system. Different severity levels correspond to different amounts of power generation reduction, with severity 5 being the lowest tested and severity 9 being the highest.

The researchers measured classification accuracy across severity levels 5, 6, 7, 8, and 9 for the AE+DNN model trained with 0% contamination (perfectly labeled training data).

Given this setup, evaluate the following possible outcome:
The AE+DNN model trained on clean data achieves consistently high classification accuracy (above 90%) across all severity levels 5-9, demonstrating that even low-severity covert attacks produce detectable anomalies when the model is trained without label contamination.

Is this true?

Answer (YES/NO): YES